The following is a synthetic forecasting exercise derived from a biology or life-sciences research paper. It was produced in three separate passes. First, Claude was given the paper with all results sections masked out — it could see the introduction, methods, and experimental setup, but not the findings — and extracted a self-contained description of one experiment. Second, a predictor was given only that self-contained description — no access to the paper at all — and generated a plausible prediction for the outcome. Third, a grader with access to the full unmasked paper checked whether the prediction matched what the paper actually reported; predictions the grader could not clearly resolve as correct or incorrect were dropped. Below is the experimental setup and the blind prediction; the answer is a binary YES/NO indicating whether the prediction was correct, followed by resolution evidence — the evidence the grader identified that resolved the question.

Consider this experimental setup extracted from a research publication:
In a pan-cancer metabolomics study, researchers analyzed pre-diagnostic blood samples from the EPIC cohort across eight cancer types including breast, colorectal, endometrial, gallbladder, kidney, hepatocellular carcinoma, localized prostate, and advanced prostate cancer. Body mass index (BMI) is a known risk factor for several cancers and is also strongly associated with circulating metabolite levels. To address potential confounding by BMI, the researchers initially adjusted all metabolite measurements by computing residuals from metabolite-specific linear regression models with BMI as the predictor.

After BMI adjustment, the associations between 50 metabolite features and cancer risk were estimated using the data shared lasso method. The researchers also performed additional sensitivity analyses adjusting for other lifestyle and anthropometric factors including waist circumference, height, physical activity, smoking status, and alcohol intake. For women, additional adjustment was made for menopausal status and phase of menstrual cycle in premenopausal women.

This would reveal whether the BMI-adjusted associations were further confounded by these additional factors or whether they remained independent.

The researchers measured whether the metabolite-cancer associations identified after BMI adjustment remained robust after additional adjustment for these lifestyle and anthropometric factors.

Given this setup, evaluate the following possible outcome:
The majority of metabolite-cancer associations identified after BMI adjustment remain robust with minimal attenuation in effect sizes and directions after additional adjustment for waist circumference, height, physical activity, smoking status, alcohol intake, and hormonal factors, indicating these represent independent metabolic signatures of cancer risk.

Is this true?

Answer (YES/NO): YES